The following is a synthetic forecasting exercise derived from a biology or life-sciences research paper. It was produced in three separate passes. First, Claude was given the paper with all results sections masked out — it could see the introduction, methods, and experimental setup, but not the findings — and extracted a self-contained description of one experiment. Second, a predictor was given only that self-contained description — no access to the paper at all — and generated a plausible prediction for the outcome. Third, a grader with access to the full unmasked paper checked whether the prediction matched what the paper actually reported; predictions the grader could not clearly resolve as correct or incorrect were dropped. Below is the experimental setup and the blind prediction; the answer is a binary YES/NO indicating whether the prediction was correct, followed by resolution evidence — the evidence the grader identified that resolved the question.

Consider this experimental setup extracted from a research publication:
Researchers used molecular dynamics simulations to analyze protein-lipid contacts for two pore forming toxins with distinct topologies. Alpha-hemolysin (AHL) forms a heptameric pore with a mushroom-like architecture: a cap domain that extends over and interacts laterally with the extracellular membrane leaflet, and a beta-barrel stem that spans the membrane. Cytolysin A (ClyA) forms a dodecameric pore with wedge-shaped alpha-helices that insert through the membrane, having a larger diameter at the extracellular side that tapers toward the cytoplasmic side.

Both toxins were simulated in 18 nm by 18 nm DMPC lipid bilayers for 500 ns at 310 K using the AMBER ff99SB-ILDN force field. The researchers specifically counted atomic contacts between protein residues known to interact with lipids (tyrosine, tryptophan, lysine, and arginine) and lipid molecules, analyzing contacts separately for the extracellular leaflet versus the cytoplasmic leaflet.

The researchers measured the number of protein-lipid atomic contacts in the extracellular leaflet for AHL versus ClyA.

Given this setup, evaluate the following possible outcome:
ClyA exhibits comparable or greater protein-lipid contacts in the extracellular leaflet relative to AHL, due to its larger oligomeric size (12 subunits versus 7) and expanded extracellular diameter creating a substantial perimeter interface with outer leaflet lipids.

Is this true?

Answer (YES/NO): NO